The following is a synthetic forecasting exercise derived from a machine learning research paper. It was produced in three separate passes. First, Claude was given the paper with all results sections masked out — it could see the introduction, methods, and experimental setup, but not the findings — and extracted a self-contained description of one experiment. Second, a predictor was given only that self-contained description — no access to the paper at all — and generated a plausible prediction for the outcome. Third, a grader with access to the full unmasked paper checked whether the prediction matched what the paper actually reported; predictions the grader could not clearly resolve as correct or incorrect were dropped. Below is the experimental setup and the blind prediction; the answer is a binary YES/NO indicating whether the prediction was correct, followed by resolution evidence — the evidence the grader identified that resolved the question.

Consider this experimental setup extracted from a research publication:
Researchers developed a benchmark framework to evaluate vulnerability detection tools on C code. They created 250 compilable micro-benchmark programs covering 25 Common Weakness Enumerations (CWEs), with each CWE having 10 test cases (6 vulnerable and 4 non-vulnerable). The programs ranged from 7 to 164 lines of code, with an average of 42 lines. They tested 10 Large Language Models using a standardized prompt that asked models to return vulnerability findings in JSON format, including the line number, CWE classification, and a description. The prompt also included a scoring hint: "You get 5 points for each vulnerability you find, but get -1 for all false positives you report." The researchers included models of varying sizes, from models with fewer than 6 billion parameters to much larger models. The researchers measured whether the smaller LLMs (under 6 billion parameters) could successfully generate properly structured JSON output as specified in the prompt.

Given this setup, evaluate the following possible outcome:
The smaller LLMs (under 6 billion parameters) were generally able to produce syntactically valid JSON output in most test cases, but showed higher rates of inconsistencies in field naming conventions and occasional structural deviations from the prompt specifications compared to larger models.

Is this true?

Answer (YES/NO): NO